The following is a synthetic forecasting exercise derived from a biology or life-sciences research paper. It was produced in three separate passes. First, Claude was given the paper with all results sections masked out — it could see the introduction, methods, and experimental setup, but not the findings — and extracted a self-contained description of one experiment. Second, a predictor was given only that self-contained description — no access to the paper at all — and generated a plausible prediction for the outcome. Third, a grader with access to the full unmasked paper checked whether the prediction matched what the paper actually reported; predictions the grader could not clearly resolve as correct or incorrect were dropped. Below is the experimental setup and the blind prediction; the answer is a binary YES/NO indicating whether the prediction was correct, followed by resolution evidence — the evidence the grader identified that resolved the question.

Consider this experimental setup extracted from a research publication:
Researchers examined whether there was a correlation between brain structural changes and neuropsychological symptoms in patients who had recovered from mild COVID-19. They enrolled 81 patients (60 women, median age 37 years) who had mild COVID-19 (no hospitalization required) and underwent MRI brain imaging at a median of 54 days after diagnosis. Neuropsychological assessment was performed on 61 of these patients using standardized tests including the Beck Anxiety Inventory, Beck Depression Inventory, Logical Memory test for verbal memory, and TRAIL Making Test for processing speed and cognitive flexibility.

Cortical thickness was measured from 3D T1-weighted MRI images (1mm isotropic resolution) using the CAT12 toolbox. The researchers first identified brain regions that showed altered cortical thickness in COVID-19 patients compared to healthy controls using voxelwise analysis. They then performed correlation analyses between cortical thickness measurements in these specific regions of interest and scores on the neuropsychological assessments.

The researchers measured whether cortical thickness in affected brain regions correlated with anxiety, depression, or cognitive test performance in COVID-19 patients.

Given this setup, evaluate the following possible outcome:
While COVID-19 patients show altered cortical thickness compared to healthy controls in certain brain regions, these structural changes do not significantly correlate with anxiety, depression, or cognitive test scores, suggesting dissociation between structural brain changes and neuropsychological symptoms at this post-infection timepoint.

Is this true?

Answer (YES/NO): NO